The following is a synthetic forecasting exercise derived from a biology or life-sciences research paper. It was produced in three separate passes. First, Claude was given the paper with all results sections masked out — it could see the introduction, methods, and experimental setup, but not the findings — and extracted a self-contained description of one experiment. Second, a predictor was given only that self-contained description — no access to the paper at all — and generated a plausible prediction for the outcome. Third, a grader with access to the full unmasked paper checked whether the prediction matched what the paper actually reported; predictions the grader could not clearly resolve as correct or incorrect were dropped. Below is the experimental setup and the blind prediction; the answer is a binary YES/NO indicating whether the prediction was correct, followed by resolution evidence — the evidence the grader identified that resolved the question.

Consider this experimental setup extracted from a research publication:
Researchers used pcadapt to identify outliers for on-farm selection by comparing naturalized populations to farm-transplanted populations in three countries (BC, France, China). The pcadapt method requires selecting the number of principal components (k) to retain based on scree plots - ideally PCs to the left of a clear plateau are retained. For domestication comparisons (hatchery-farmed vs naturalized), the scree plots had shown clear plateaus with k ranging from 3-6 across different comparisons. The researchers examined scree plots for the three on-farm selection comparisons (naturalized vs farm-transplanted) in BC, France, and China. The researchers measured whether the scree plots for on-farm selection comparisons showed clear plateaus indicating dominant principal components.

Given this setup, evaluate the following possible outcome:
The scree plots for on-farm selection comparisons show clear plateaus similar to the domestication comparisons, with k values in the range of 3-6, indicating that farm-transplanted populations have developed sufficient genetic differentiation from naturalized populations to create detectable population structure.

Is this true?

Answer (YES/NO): NO